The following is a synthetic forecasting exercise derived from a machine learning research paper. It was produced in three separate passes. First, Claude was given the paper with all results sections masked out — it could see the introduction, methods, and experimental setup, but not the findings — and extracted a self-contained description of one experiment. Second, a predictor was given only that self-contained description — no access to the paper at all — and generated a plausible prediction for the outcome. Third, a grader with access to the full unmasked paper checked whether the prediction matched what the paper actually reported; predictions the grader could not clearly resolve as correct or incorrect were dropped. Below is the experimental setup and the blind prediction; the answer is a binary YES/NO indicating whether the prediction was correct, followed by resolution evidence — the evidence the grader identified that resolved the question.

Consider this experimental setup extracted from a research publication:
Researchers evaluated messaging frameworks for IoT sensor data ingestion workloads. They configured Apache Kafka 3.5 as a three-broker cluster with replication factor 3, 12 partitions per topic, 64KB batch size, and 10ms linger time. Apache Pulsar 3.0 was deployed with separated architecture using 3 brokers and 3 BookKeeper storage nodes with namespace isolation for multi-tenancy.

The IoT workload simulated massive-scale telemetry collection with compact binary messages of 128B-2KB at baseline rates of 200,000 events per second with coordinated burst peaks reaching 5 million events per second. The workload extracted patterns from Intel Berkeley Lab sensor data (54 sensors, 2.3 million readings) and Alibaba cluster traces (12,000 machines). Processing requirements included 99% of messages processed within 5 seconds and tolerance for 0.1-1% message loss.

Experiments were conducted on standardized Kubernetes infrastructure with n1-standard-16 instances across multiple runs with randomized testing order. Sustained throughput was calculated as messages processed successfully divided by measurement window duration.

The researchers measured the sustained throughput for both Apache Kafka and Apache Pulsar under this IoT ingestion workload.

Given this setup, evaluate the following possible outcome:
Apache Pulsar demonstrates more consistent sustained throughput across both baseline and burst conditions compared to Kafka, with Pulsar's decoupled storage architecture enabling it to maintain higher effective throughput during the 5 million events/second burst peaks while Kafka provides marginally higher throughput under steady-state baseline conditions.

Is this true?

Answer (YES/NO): NO